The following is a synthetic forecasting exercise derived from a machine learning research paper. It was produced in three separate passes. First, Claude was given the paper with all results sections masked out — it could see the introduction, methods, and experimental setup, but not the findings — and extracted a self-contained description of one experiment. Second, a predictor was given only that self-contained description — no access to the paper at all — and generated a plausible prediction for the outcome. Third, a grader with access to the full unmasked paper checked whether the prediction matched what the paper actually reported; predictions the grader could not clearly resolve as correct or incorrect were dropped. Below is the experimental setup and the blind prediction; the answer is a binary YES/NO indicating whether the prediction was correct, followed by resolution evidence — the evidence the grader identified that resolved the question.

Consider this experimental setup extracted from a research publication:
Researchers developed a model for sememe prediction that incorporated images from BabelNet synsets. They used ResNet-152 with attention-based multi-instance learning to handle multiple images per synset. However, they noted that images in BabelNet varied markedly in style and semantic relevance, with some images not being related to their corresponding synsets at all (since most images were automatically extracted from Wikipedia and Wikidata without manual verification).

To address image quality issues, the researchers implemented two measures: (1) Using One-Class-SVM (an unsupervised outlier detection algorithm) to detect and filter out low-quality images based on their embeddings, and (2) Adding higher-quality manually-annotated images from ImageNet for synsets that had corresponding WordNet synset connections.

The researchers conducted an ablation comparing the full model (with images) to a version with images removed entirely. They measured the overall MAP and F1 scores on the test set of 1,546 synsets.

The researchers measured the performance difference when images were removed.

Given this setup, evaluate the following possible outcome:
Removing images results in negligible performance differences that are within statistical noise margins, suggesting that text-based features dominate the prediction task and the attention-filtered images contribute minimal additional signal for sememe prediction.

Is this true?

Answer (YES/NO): YES